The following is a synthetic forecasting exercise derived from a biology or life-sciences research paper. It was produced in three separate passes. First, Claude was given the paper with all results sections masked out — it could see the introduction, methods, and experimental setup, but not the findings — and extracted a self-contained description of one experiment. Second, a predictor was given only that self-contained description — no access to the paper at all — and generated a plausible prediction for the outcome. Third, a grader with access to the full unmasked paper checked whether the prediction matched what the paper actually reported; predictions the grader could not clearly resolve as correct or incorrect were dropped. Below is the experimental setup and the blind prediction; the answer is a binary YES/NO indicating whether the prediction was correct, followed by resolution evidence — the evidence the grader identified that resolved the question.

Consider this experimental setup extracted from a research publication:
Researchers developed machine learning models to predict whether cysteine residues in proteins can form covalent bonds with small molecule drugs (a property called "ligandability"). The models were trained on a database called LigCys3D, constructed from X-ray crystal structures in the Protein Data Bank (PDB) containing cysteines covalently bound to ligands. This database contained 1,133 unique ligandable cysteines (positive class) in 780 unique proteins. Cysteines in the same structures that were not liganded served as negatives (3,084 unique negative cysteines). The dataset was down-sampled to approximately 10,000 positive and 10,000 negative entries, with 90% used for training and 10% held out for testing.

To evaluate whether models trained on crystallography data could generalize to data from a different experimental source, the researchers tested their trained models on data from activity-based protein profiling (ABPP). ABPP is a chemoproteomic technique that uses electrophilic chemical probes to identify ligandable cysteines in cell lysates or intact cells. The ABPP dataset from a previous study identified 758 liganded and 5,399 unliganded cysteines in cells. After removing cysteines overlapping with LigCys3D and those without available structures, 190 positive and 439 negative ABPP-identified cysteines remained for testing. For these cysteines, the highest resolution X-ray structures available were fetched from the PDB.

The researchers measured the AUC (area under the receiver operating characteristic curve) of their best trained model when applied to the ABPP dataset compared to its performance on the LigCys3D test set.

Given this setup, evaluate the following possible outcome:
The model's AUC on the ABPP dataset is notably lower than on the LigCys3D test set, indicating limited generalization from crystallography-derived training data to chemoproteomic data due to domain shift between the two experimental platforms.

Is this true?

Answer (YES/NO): YES